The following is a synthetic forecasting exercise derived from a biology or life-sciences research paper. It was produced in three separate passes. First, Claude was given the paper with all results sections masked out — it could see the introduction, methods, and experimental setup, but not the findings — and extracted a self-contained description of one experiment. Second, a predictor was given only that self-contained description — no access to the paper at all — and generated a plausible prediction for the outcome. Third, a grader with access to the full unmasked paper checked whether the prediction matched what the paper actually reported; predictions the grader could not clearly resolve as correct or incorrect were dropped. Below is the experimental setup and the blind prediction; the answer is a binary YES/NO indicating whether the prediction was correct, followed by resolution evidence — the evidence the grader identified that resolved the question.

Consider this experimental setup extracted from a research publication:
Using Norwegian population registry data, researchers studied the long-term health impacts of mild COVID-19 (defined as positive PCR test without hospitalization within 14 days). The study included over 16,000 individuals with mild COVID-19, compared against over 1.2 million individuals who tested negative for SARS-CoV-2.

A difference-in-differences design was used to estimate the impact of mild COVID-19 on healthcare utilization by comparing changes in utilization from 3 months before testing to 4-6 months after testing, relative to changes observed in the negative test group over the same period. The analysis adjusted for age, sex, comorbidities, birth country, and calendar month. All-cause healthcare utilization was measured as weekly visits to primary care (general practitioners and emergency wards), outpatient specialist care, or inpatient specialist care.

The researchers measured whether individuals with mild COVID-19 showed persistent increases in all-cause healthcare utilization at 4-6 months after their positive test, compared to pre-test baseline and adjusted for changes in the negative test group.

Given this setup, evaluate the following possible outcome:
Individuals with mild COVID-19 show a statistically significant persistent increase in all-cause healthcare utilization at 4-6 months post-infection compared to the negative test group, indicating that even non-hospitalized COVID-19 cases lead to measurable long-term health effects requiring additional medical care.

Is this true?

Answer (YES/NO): NO